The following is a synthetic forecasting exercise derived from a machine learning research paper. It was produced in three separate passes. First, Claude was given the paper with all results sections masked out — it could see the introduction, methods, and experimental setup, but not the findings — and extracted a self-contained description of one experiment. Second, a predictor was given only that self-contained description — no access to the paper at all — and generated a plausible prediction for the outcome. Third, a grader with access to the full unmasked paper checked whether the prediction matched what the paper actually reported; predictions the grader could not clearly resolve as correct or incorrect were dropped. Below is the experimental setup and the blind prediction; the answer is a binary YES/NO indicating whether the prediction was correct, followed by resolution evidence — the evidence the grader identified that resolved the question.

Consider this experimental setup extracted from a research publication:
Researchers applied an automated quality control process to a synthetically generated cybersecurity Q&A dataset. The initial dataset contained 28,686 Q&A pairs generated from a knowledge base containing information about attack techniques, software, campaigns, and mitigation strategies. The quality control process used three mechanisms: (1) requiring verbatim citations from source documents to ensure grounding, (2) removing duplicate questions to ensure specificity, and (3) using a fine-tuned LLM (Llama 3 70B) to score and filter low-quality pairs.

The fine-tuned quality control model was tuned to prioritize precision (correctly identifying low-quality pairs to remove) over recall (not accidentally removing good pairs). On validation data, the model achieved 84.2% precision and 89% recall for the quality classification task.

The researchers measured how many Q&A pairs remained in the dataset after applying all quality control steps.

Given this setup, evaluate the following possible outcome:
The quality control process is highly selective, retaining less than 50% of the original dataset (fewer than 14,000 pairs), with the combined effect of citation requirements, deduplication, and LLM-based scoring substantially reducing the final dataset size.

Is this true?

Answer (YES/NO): NO